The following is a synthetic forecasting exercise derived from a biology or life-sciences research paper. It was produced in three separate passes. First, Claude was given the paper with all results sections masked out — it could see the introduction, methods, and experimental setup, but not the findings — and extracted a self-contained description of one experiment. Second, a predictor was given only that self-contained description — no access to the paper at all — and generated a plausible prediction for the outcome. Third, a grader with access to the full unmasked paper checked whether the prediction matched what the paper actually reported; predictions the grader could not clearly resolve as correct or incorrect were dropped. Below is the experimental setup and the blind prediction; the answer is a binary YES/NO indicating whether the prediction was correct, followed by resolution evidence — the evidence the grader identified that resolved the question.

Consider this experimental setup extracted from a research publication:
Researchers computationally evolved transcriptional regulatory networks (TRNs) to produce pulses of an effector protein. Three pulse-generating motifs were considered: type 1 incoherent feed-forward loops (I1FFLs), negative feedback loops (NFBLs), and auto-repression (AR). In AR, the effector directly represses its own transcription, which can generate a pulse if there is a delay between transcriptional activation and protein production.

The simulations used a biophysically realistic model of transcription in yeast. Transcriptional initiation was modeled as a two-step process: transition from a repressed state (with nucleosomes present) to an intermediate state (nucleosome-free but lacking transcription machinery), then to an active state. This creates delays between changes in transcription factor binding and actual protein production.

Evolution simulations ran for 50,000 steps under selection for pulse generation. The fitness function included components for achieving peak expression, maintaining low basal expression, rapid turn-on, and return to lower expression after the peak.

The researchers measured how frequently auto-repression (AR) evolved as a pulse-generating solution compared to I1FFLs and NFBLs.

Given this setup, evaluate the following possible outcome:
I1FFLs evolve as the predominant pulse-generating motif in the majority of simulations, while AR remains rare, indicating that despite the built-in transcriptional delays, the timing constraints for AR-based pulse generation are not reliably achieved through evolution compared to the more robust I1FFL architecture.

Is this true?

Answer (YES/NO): YES